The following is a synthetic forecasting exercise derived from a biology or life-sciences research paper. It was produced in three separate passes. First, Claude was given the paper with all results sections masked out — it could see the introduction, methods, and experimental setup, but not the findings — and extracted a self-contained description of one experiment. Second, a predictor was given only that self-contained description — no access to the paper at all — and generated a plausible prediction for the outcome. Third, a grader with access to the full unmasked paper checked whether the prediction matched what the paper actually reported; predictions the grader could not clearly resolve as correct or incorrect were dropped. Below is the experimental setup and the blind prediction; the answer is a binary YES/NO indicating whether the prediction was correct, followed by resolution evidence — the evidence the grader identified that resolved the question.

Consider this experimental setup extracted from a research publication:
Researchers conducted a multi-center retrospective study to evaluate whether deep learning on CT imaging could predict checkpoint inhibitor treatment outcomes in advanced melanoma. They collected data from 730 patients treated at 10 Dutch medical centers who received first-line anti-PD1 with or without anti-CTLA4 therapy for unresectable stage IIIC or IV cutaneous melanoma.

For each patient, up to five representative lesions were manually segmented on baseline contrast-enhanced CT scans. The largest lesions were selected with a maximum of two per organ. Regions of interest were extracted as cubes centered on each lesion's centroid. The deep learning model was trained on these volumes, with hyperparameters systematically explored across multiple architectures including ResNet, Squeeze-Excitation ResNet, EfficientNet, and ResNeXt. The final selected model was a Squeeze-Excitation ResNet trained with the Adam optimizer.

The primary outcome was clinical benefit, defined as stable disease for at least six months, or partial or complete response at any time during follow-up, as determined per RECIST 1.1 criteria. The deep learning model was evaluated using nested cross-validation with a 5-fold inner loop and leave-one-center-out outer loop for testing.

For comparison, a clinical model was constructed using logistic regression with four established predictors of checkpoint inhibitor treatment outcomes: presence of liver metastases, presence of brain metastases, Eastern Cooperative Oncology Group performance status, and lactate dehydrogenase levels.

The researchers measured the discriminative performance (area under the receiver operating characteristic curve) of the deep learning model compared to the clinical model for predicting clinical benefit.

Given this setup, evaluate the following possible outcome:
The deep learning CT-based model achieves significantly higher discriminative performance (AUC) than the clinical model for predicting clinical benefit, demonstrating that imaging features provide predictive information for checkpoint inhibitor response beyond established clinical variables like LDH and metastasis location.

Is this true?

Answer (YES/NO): NO